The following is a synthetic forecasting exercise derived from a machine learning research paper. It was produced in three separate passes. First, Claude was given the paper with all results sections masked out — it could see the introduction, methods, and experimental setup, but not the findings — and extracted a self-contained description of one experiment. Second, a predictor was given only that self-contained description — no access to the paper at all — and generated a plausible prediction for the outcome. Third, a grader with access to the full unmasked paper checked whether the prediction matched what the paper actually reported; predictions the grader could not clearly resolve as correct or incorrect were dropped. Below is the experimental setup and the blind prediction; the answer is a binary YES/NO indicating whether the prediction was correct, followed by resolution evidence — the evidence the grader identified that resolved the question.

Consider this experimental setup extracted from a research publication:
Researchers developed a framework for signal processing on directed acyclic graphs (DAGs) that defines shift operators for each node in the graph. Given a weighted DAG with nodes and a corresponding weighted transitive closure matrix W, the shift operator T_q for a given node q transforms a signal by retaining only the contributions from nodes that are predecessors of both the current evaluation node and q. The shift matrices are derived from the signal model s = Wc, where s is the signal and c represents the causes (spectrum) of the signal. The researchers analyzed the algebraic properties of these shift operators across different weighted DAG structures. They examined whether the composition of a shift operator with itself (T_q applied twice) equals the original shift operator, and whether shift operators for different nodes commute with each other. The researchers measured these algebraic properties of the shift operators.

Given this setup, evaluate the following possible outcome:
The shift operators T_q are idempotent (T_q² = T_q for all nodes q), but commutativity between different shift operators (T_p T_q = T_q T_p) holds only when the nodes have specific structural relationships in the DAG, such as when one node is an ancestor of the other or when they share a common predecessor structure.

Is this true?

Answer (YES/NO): NO